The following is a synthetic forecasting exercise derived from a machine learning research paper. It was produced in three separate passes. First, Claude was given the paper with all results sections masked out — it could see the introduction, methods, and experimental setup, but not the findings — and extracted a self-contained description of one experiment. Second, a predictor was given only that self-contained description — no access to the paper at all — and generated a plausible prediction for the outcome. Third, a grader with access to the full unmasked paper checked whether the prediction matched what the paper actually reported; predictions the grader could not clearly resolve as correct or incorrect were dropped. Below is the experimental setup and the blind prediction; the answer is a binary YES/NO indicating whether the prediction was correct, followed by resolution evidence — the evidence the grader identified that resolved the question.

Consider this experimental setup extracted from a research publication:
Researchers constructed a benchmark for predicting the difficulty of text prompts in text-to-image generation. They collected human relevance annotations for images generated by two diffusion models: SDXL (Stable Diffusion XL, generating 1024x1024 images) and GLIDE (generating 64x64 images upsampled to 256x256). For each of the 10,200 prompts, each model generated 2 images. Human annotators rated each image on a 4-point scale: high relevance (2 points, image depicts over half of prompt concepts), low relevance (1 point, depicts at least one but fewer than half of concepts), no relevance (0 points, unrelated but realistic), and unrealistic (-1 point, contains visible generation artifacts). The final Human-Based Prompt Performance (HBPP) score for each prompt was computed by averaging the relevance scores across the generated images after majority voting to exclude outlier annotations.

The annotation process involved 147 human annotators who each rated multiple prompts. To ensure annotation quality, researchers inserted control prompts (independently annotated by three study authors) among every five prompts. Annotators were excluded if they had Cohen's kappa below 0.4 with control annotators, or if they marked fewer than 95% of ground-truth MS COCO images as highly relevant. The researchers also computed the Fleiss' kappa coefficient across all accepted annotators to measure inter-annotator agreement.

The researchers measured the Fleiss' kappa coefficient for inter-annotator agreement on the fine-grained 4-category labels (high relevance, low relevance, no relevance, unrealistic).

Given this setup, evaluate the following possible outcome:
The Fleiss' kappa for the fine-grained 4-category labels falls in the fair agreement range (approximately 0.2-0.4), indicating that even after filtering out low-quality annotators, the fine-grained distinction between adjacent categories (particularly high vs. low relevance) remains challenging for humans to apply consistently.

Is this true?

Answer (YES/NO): NO